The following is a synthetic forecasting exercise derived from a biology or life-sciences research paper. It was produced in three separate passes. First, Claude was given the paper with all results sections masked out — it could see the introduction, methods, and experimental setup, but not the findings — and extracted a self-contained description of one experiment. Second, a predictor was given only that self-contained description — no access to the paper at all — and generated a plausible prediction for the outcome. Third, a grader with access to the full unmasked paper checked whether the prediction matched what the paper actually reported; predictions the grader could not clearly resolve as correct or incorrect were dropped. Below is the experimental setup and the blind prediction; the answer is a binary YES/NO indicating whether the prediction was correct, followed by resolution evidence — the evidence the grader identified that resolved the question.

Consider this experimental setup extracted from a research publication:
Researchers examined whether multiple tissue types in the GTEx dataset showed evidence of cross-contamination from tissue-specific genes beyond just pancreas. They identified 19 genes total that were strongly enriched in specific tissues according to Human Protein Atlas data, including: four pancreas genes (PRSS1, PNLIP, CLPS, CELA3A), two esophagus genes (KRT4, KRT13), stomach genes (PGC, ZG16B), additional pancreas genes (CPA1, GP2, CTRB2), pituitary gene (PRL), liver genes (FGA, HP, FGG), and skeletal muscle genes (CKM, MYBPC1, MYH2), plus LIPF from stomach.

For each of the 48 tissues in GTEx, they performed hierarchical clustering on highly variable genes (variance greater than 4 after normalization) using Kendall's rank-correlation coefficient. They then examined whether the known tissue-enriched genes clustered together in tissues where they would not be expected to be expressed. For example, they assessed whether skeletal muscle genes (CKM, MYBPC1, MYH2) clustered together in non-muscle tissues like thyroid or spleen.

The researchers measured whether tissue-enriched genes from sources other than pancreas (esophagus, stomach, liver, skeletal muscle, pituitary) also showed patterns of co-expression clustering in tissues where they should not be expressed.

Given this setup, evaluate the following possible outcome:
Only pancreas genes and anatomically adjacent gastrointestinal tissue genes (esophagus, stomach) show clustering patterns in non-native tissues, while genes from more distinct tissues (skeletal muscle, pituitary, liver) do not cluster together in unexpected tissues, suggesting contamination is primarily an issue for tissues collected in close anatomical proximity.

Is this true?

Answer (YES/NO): NO